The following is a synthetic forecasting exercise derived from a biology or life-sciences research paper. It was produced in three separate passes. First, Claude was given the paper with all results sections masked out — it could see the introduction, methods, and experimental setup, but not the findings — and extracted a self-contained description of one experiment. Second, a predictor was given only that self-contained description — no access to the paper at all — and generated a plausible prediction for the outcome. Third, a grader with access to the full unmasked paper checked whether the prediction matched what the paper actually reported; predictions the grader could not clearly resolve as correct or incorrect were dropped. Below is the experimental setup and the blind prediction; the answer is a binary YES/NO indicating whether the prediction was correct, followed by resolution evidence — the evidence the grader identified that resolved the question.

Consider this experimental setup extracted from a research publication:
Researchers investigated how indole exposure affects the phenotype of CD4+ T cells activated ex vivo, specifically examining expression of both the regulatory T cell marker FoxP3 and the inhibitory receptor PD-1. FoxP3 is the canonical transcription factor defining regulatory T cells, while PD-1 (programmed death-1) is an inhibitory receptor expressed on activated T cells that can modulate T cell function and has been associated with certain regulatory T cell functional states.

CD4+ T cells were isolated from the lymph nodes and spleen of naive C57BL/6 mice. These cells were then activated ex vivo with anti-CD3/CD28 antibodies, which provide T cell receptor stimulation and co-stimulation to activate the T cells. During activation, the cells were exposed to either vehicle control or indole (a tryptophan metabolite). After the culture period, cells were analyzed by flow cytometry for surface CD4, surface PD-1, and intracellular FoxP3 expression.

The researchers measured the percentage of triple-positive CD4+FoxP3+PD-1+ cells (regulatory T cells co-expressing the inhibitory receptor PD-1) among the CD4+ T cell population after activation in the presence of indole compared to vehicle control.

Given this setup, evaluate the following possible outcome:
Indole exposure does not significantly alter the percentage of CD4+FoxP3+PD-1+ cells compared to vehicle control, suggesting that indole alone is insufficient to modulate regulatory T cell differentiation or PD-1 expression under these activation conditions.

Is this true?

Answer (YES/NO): NO